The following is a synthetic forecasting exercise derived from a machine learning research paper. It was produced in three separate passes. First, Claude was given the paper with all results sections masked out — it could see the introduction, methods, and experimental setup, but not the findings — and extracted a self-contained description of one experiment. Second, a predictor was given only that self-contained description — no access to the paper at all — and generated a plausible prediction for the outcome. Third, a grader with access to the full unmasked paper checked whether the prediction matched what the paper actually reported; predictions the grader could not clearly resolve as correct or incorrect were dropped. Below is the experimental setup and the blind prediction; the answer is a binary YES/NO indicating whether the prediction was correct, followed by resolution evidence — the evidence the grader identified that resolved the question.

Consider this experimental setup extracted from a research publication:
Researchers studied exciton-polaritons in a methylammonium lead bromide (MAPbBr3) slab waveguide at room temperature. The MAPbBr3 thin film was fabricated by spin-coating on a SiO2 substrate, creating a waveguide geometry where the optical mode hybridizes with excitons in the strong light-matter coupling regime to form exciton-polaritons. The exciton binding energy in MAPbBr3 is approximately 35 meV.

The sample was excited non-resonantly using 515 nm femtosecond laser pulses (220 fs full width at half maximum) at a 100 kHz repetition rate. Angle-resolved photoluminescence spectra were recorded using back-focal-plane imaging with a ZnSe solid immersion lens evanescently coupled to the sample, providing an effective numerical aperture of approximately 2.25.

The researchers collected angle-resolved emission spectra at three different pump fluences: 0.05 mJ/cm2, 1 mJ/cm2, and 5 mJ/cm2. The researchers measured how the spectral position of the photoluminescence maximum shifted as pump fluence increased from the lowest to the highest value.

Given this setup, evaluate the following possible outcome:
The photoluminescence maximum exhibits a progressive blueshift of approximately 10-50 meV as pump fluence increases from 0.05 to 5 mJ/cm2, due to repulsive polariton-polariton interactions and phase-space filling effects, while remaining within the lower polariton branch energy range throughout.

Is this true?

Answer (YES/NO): NO